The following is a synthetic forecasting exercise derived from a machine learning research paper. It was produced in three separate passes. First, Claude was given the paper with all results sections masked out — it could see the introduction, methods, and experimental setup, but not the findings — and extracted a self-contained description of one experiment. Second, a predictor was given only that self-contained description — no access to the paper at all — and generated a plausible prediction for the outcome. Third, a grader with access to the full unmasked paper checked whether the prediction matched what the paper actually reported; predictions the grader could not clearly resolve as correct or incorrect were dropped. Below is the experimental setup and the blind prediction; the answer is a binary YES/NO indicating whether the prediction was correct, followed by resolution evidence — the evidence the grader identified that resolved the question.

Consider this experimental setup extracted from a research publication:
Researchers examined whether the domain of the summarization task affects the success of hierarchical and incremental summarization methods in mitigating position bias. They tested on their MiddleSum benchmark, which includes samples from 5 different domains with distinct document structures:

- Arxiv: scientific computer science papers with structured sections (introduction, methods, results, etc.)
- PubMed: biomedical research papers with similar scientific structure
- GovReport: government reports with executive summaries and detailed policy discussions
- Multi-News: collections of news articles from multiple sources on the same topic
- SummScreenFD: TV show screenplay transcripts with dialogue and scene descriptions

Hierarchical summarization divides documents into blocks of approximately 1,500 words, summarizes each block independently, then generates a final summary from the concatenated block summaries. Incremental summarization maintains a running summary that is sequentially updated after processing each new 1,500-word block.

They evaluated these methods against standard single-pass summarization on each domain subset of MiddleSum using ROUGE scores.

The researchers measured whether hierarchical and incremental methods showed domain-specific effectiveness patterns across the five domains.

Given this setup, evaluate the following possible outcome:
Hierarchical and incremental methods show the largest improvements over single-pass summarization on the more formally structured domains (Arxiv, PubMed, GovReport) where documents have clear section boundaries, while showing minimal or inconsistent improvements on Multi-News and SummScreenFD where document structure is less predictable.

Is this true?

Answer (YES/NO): NO